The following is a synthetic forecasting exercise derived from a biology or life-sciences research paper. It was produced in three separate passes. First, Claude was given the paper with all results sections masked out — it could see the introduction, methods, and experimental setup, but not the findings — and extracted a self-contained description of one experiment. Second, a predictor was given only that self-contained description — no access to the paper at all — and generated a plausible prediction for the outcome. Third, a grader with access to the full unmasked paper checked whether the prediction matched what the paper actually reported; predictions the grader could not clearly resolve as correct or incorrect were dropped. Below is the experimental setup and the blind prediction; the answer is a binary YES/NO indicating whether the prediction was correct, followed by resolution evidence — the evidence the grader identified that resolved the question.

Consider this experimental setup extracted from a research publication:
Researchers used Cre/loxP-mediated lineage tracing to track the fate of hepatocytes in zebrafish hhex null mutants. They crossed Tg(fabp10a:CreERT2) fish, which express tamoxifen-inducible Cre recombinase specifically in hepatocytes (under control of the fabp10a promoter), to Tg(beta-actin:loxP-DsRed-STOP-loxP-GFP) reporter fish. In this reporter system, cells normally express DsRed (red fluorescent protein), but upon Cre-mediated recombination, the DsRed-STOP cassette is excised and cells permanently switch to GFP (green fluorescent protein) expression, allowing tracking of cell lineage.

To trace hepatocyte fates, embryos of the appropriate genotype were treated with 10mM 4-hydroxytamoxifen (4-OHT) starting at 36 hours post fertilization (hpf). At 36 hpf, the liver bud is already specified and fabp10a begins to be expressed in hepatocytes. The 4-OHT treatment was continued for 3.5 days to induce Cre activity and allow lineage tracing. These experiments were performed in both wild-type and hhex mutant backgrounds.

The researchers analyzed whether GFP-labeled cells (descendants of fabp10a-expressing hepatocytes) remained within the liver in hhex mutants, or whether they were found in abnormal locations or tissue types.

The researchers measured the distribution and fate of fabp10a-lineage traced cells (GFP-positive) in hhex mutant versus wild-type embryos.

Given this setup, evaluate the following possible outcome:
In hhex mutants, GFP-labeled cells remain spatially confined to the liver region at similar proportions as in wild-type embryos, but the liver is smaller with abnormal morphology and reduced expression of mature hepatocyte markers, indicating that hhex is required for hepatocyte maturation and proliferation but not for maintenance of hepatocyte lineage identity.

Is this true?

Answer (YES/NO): NO